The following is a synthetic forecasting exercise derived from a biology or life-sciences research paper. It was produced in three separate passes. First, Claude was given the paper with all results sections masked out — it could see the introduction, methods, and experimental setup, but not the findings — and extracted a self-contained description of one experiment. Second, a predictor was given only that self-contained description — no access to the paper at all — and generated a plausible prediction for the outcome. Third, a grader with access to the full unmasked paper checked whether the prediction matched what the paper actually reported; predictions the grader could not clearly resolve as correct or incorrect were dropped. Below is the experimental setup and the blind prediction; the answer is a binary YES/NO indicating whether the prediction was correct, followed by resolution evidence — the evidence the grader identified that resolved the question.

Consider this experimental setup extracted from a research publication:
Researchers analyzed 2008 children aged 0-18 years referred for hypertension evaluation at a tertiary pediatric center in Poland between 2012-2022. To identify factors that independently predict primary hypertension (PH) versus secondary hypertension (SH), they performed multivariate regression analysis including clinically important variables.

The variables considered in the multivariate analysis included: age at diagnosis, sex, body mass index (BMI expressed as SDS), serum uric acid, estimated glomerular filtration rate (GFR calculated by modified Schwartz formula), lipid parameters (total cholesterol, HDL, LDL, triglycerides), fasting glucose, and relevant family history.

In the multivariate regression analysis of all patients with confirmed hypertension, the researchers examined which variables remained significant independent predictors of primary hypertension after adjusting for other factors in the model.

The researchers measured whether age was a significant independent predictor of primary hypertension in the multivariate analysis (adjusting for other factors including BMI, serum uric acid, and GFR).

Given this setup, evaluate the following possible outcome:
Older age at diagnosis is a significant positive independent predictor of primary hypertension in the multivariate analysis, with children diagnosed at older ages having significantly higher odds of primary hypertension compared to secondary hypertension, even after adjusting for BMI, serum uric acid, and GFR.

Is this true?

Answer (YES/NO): YES